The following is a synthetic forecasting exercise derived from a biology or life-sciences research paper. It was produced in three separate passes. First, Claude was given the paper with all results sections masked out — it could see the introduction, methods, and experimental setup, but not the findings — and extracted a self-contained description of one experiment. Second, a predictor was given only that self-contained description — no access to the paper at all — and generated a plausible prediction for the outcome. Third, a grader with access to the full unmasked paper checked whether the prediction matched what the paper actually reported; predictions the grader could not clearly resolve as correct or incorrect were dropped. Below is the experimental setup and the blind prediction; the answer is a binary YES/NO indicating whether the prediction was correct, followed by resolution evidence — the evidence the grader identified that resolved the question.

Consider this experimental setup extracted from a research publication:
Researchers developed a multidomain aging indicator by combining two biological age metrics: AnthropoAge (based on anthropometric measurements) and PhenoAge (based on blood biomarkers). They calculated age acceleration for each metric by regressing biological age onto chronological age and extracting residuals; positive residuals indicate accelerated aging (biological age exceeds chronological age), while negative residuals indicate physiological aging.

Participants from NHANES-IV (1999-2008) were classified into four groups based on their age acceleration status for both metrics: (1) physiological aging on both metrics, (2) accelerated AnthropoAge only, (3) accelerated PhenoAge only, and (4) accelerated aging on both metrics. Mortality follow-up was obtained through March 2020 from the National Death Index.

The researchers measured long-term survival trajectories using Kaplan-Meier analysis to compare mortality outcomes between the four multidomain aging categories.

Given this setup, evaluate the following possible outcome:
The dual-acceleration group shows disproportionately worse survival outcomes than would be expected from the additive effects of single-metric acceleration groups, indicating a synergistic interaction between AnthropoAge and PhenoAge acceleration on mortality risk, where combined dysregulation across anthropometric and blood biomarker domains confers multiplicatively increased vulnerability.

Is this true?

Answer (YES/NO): NO